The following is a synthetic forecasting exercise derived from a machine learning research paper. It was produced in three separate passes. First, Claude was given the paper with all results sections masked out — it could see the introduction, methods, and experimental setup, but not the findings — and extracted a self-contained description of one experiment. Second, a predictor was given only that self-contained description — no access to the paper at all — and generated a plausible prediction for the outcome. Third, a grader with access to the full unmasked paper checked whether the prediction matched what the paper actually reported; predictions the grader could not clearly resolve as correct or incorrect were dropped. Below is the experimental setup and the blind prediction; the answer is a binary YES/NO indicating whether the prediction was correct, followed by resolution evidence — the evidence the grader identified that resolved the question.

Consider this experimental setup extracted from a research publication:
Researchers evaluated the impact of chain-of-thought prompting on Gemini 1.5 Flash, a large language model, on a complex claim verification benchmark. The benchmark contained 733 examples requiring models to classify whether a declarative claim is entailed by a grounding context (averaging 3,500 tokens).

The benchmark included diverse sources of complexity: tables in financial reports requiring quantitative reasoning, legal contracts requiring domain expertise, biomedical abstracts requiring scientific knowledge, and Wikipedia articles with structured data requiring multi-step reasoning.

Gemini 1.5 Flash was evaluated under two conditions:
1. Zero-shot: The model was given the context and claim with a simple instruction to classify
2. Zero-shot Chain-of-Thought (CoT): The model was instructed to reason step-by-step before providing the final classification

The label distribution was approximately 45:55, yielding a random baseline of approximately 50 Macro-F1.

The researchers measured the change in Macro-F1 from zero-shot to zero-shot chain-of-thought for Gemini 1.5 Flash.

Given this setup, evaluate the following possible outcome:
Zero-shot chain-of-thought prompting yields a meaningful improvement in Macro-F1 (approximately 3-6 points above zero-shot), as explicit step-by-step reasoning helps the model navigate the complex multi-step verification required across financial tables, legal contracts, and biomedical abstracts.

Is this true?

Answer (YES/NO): NO